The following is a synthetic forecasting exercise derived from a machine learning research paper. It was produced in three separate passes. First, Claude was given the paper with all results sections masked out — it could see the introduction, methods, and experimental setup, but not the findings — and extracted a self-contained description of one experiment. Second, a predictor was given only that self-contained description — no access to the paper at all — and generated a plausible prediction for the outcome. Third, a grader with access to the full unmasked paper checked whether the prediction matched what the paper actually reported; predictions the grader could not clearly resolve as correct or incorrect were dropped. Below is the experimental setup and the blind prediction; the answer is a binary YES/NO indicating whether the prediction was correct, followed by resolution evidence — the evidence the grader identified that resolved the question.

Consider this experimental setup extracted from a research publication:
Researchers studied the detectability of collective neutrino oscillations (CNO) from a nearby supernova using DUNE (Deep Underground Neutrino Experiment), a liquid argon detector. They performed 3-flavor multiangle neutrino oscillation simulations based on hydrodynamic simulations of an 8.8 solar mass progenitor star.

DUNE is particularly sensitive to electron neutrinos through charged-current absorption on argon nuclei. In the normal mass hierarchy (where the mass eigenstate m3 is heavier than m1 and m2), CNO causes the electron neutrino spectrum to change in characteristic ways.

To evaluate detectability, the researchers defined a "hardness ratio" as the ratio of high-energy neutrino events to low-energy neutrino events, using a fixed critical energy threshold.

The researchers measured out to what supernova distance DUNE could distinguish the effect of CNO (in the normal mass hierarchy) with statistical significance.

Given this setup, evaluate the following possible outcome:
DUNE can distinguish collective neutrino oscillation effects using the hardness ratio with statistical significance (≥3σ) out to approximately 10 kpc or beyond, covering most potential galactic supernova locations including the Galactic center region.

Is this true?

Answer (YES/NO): NO